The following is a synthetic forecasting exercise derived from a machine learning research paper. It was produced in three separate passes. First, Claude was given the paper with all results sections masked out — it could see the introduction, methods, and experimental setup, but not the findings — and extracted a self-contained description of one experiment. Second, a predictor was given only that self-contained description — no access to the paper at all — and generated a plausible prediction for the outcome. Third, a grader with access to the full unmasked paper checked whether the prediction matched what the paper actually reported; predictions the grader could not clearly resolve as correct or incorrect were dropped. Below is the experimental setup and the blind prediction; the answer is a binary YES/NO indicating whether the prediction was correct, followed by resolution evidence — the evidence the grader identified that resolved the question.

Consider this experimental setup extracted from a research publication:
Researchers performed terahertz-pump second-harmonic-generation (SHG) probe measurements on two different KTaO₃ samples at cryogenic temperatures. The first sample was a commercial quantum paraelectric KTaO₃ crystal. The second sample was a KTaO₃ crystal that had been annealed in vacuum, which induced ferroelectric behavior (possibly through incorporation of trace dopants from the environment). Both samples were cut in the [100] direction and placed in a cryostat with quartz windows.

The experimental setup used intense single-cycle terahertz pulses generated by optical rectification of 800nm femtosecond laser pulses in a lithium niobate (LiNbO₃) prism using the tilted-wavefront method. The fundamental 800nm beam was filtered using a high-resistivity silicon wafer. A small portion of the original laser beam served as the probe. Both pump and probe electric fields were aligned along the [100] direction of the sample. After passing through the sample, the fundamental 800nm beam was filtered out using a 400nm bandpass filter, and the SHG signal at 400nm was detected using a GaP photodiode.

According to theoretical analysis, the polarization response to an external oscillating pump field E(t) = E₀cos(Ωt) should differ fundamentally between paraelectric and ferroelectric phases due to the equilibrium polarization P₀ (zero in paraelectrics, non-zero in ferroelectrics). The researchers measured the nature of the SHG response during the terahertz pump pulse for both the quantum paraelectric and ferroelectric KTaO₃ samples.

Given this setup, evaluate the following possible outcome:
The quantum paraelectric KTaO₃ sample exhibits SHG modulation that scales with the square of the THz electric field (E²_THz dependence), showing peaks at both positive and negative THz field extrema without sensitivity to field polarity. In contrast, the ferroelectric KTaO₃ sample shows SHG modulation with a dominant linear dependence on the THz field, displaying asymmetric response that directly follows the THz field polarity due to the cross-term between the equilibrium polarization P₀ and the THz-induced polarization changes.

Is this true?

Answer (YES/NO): YES